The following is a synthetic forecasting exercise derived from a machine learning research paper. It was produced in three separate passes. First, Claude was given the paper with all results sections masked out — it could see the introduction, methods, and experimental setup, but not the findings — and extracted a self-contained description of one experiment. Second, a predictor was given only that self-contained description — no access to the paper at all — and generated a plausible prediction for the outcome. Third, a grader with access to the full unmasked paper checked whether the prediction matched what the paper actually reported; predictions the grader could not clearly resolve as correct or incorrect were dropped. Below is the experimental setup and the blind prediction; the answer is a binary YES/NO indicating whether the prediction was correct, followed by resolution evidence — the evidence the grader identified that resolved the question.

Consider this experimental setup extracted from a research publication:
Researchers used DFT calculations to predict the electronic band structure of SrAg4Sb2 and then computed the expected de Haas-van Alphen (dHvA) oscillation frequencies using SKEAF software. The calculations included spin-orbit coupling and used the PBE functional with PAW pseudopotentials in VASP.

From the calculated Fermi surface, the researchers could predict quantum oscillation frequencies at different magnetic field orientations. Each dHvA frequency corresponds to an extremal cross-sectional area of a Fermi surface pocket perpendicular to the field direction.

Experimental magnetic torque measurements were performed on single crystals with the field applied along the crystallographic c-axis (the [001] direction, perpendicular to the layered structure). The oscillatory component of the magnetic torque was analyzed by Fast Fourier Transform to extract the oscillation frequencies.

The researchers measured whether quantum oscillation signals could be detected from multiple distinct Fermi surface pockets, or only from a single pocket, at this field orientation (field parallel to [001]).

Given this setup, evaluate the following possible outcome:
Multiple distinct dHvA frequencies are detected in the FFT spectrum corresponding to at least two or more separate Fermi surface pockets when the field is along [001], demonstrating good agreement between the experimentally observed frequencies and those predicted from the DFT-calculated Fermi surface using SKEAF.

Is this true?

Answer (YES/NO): YES